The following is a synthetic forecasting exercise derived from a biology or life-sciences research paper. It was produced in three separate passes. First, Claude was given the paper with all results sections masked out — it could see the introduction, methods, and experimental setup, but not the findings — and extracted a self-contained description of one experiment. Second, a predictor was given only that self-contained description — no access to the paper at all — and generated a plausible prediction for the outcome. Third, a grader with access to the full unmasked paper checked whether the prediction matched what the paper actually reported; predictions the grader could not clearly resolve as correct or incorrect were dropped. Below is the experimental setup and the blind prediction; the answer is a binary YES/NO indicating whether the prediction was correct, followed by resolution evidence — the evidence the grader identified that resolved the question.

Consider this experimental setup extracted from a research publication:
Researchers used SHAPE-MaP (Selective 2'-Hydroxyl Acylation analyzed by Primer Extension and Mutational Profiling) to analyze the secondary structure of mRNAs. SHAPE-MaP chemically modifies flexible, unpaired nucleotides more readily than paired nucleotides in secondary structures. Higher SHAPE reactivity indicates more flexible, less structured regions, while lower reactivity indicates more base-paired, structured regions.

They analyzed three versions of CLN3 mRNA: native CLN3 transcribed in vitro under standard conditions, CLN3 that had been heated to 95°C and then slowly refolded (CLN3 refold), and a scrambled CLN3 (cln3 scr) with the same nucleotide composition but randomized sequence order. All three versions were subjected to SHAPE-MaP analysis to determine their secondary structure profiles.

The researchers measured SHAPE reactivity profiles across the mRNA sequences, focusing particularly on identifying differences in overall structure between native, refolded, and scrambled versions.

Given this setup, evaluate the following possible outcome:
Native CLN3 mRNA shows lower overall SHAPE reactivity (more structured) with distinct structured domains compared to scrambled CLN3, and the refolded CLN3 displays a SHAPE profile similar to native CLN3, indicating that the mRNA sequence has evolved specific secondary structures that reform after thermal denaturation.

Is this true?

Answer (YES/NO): NO